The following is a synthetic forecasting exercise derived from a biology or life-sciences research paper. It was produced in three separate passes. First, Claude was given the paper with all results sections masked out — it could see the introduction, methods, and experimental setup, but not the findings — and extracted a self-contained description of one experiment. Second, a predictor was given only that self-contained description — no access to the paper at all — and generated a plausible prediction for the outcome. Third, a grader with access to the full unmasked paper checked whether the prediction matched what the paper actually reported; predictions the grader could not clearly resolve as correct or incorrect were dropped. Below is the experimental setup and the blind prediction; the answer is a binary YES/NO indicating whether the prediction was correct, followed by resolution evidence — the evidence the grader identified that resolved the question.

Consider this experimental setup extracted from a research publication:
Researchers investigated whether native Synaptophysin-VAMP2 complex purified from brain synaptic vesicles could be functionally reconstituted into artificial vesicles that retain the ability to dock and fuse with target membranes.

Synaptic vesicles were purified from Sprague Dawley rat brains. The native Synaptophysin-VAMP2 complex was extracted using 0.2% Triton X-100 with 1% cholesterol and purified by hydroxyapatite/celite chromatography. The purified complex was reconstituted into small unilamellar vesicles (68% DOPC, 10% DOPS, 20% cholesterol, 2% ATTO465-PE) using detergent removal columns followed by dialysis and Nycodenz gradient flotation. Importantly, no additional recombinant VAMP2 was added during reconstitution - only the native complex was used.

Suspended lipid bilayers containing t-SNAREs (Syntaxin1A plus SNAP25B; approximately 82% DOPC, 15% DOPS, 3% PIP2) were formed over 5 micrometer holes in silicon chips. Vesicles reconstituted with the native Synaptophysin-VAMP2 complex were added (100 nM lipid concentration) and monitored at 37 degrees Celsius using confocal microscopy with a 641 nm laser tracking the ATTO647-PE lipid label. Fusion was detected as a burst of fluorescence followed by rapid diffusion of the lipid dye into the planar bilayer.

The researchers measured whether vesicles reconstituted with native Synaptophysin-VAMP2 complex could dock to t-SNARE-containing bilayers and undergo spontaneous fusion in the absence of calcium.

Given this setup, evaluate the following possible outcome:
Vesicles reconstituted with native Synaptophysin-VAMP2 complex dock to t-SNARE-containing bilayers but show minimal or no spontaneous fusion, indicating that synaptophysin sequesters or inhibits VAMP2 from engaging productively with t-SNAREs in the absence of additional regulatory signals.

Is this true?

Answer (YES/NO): NO